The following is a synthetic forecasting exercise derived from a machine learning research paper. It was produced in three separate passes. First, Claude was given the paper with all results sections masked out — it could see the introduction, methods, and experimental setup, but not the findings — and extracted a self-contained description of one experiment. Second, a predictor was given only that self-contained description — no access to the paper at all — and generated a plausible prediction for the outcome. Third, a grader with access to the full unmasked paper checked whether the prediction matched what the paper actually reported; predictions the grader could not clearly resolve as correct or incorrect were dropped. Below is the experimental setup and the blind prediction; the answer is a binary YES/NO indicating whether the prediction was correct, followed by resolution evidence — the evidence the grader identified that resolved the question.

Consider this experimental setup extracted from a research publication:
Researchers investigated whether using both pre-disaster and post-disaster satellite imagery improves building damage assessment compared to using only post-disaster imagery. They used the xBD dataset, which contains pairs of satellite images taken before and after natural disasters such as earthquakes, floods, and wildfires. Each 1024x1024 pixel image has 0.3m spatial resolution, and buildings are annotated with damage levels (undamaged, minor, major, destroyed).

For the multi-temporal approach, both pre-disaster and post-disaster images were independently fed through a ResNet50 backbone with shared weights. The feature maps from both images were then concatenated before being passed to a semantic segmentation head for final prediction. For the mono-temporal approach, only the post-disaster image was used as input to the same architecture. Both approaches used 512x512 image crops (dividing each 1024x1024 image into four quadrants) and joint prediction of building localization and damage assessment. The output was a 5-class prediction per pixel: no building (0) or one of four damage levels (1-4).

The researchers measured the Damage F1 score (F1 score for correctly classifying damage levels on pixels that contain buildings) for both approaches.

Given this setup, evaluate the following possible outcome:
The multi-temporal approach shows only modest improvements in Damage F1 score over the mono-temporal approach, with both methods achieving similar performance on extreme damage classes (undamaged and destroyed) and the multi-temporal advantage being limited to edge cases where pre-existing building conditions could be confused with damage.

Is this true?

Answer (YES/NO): NO